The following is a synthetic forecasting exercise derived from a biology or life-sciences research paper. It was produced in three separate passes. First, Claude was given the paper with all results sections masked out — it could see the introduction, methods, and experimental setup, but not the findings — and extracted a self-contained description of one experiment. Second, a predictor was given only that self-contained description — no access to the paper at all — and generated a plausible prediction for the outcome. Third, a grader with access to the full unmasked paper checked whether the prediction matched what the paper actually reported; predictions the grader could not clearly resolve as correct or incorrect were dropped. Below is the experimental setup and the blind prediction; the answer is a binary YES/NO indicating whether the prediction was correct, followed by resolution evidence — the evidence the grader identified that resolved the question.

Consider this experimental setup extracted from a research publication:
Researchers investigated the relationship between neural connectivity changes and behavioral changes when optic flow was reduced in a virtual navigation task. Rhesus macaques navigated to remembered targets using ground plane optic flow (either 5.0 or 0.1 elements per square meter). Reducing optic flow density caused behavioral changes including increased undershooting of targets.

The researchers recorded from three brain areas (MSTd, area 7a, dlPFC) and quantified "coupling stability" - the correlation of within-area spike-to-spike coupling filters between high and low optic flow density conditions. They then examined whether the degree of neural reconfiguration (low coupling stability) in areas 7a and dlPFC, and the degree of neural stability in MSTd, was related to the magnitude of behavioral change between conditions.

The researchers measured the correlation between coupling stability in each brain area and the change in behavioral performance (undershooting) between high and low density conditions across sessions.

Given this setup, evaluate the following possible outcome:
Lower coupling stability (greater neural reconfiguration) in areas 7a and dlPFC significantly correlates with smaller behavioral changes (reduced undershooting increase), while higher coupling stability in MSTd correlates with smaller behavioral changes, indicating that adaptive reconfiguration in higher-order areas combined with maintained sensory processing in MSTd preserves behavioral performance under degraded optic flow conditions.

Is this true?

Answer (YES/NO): NO